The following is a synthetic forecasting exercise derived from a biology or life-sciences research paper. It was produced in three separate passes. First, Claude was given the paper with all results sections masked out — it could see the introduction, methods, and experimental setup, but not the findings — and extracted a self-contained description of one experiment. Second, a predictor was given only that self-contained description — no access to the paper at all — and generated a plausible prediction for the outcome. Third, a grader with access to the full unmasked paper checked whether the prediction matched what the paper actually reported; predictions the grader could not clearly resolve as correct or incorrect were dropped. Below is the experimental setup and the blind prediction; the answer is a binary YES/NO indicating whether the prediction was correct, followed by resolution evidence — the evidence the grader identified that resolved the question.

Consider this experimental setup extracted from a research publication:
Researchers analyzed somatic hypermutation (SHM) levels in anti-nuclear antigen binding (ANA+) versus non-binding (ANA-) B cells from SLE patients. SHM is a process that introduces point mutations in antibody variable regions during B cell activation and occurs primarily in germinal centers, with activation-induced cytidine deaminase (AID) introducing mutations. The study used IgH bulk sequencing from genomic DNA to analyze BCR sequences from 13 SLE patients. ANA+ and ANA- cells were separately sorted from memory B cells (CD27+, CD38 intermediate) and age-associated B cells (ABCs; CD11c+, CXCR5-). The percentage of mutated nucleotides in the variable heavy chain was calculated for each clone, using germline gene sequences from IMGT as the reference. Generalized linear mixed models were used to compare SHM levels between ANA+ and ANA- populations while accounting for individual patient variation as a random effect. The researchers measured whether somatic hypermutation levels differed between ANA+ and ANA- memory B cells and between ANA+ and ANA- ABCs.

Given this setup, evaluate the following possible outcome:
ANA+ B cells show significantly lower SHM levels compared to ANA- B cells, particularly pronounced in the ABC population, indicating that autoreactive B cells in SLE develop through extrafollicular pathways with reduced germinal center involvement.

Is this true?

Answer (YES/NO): YES